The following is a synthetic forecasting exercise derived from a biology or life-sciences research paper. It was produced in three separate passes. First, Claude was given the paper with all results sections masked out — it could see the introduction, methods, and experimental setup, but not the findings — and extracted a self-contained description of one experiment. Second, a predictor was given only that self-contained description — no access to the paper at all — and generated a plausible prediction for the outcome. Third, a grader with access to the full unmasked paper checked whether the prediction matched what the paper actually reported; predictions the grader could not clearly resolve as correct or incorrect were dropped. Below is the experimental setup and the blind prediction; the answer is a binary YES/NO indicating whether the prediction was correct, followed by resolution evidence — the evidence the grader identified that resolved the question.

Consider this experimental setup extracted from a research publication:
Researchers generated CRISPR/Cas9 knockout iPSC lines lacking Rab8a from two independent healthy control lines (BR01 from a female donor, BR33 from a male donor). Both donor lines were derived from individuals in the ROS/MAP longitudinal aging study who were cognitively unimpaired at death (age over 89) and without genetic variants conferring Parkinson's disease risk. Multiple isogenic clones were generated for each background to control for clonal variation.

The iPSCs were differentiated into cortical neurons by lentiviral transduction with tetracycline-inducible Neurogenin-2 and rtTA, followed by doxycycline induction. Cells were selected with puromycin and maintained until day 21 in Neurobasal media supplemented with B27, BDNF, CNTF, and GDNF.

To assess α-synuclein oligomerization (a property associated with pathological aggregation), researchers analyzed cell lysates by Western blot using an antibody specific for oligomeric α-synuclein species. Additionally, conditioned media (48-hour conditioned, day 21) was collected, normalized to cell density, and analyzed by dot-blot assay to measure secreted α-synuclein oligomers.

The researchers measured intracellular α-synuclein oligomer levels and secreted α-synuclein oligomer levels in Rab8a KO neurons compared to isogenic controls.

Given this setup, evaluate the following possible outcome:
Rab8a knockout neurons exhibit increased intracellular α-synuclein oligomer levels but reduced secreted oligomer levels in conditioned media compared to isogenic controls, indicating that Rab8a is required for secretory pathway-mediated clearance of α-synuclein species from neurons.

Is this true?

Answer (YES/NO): NO